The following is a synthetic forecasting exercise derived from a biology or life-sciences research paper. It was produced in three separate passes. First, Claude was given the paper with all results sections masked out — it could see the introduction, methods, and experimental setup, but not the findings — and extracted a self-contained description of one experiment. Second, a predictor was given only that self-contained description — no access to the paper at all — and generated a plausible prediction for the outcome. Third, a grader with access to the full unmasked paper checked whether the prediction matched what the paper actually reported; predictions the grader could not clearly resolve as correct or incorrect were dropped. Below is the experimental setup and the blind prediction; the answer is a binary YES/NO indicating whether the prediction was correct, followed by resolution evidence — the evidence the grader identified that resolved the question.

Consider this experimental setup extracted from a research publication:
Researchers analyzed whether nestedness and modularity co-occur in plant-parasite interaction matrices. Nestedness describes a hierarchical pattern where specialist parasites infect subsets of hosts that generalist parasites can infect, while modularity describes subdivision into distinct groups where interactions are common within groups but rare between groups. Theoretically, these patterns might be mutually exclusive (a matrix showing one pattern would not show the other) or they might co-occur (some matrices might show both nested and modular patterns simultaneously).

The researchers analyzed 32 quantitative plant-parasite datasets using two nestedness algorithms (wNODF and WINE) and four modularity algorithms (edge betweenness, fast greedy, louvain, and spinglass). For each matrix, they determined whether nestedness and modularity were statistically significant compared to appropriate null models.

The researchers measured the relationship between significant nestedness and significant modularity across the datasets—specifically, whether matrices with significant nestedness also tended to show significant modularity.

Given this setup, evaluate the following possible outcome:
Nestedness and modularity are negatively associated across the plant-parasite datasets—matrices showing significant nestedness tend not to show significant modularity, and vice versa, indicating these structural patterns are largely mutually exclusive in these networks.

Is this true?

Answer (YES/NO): NO